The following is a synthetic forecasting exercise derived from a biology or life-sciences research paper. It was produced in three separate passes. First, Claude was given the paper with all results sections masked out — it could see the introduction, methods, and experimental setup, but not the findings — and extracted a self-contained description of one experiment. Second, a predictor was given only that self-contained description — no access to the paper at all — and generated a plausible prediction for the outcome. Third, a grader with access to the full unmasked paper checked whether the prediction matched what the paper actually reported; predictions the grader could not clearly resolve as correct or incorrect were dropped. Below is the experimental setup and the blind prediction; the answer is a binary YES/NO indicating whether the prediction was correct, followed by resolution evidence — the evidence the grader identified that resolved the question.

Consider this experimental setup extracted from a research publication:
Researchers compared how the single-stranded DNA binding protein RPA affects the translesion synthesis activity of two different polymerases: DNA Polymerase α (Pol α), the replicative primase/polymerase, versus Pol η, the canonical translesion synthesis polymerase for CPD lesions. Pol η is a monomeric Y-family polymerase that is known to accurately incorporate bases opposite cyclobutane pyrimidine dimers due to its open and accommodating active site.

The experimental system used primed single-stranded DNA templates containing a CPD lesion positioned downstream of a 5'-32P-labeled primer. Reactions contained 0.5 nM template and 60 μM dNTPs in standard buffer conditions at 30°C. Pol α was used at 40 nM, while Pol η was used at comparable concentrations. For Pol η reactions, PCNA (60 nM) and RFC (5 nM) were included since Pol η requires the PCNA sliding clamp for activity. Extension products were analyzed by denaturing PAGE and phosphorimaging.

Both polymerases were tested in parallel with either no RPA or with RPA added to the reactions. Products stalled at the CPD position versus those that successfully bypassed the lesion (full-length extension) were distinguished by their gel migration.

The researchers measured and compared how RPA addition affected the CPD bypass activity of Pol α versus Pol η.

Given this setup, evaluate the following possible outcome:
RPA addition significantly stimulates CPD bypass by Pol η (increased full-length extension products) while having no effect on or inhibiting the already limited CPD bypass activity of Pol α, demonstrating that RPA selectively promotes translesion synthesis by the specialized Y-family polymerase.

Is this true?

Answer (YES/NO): YES